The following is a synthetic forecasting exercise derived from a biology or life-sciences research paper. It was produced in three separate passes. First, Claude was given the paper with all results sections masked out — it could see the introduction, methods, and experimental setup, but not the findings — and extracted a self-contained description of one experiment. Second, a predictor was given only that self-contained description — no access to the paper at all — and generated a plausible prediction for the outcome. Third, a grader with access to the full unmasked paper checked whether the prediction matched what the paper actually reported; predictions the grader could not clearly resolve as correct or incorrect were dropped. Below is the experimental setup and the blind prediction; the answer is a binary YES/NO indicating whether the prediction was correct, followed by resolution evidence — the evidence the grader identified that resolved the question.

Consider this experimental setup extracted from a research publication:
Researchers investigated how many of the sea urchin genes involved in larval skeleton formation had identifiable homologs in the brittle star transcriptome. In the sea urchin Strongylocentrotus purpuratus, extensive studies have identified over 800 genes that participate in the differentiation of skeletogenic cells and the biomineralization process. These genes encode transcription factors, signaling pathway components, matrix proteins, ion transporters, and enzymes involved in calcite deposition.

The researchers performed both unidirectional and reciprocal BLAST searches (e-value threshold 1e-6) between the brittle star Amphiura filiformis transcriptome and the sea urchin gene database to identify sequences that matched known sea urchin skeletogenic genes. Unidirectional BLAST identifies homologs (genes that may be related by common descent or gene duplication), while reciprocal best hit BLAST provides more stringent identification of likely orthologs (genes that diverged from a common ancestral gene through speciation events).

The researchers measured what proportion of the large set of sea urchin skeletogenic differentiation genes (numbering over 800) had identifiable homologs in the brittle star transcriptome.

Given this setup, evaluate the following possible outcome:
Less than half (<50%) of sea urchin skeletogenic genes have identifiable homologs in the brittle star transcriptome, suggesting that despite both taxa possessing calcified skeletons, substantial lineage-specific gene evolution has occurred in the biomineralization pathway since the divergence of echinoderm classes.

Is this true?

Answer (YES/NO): NO